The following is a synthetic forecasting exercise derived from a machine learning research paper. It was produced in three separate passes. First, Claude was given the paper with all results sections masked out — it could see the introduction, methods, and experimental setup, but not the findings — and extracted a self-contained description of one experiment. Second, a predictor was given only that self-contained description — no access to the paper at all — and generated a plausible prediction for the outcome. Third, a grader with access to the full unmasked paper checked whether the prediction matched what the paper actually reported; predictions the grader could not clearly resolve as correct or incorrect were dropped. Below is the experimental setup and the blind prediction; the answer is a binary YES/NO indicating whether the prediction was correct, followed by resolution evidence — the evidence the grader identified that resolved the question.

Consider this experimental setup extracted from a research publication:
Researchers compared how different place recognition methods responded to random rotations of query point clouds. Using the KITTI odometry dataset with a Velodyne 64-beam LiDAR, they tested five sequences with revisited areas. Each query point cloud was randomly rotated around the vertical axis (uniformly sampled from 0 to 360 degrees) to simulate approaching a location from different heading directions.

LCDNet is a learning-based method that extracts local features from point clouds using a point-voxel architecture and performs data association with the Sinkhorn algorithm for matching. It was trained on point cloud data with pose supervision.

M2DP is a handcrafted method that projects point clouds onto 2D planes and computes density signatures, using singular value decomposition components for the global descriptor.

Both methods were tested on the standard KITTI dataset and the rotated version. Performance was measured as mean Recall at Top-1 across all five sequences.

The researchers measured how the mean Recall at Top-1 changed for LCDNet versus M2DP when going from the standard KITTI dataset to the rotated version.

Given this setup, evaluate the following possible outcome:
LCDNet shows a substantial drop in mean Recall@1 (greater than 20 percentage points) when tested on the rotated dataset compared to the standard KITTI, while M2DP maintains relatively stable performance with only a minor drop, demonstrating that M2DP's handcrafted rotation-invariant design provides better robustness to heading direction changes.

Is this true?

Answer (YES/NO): NO